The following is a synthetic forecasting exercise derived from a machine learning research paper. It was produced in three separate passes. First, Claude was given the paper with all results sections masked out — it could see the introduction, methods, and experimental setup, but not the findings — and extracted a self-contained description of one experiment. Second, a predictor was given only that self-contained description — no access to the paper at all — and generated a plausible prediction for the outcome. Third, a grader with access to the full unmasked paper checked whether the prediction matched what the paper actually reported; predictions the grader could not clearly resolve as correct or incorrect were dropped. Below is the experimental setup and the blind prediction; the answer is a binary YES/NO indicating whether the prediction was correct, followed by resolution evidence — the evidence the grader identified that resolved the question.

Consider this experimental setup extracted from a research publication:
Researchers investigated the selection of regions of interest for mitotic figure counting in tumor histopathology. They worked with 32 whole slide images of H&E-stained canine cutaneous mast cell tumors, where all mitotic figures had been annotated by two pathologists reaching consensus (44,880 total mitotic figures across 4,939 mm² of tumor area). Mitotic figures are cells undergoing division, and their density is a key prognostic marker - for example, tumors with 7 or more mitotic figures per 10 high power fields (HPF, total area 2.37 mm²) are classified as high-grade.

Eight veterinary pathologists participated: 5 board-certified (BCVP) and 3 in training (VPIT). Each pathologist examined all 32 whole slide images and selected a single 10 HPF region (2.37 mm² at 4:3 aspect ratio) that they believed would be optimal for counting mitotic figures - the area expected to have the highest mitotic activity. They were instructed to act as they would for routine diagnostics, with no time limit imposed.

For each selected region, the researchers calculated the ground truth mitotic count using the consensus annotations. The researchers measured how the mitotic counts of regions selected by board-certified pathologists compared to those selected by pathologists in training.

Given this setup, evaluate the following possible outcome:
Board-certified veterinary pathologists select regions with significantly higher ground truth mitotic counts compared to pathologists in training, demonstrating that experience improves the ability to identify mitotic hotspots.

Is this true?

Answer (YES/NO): NO